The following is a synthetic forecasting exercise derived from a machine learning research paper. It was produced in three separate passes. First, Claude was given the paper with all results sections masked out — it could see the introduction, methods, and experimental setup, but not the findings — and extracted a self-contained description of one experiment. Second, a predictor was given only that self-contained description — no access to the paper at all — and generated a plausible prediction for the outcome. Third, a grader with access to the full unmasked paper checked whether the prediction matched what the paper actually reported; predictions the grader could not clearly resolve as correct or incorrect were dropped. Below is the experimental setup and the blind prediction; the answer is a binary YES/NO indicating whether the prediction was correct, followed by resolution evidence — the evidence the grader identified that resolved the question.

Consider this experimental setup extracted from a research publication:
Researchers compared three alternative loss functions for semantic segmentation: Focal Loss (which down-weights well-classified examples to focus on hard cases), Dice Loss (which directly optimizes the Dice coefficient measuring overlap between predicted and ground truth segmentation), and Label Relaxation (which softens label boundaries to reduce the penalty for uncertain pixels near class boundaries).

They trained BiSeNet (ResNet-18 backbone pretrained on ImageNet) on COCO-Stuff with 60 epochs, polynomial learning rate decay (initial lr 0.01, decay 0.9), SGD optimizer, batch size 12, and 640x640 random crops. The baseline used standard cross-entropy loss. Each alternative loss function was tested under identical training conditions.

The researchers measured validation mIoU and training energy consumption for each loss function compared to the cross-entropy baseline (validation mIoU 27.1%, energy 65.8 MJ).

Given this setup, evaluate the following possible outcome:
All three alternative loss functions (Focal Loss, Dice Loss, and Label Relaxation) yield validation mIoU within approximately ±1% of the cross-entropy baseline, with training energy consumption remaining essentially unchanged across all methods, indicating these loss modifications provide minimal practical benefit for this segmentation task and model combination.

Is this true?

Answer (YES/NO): NO